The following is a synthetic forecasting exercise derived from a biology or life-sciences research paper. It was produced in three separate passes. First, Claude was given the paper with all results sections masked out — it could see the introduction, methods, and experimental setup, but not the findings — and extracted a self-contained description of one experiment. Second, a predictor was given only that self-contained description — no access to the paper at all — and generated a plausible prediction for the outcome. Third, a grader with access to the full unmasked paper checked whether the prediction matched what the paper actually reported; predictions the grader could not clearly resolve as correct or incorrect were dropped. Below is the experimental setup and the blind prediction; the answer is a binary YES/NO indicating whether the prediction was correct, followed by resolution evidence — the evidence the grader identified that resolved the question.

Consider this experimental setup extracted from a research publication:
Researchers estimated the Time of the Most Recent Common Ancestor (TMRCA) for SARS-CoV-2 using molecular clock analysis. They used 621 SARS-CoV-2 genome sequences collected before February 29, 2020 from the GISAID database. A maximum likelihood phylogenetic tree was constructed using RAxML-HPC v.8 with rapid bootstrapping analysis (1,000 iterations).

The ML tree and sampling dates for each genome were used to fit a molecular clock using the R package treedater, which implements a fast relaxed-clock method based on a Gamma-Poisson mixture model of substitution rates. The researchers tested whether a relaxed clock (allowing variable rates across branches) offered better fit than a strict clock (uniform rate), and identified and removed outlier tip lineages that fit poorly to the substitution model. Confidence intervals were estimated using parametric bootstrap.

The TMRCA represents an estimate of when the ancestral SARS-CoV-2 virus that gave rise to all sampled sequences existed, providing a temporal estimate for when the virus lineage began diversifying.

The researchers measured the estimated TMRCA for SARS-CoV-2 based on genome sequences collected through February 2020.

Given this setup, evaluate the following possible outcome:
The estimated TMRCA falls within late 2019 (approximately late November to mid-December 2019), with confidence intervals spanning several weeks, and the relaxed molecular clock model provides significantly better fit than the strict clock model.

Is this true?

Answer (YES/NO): NO